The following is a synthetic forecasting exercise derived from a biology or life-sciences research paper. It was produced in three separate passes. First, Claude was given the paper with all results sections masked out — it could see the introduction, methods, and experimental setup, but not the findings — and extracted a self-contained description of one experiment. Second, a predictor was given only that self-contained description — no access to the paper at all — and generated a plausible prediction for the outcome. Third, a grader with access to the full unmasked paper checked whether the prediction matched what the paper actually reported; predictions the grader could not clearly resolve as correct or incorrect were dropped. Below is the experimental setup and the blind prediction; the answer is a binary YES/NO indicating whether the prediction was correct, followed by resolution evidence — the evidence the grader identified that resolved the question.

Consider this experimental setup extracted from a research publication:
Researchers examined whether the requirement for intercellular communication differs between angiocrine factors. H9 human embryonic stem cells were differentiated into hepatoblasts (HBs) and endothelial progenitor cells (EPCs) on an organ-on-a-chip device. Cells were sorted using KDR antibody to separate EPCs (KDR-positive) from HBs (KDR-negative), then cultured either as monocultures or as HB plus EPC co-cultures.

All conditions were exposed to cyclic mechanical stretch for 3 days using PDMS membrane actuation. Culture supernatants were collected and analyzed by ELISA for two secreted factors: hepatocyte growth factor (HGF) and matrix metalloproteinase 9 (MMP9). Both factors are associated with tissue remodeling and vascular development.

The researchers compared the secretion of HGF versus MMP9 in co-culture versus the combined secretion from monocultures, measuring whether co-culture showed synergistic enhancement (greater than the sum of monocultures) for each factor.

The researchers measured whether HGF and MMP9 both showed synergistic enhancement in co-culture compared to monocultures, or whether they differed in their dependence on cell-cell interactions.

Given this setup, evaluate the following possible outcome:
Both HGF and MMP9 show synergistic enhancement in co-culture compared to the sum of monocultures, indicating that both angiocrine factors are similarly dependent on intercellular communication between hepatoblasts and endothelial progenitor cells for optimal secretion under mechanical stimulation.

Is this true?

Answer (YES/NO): NO